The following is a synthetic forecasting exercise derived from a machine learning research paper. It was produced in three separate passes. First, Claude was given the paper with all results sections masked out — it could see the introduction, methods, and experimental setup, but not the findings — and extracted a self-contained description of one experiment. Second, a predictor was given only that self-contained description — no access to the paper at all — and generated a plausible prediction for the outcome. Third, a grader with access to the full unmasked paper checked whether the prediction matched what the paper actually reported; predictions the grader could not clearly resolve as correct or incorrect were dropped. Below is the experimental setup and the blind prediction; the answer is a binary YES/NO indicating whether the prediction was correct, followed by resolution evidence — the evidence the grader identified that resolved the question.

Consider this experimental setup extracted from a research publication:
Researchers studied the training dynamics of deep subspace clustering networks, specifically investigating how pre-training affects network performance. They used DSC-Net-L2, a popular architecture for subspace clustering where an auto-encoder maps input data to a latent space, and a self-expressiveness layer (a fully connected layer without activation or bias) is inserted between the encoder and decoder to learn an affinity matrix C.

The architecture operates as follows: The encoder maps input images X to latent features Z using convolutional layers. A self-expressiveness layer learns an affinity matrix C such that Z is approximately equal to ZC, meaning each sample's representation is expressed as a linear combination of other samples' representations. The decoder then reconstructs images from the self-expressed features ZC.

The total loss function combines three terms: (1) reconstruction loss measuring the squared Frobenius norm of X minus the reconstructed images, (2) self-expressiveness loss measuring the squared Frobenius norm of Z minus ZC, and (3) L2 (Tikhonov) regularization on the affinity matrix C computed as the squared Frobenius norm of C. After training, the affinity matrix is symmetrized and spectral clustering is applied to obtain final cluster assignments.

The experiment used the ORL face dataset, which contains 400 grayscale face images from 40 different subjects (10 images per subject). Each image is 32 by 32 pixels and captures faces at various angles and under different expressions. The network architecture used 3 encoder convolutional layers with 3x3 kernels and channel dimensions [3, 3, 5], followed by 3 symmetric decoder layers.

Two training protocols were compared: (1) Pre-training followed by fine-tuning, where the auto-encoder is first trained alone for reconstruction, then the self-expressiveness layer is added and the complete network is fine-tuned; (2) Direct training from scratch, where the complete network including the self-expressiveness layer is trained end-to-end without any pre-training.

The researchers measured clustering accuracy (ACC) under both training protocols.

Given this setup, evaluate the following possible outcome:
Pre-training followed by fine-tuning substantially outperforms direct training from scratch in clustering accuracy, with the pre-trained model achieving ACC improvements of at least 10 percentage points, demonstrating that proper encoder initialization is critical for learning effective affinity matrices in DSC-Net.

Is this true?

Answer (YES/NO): YES